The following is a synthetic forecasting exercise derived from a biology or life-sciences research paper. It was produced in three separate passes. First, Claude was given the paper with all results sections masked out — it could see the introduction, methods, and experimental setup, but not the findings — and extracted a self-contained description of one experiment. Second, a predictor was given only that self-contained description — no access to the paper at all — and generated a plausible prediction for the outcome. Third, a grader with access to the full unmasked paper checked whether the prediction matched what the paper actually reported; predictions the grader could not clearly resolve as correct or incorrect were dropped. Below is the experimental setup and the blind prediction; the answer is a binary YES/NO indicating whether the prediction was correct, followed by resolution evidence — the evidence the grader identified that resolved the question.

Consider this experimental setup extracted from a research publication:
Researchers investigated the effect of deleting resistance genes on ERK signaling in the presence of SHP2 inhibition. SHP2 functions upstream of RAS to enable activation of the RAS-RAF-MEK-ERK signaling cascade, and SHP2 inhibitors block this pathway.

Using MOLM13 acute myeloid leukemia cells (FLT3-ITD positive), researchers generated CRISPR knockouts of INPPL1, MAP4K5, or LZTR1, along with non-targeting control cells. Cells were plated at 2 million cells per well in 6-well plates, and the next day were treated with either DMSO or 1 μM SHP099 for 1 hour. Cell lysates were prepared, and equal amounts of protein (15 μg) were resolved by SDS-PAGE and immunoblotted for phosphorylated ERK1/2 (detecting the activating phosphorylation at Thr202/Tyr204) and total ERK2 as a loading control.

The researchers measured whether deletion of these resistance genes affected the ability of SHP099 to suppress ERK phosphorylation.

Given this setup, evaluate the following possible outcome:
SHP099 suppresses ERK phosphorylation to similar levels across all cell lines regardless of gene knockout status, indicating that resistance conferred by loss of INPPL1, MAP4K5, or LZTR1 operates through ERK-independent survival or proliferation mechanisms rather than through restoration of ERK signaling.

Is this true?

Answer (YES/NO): NO